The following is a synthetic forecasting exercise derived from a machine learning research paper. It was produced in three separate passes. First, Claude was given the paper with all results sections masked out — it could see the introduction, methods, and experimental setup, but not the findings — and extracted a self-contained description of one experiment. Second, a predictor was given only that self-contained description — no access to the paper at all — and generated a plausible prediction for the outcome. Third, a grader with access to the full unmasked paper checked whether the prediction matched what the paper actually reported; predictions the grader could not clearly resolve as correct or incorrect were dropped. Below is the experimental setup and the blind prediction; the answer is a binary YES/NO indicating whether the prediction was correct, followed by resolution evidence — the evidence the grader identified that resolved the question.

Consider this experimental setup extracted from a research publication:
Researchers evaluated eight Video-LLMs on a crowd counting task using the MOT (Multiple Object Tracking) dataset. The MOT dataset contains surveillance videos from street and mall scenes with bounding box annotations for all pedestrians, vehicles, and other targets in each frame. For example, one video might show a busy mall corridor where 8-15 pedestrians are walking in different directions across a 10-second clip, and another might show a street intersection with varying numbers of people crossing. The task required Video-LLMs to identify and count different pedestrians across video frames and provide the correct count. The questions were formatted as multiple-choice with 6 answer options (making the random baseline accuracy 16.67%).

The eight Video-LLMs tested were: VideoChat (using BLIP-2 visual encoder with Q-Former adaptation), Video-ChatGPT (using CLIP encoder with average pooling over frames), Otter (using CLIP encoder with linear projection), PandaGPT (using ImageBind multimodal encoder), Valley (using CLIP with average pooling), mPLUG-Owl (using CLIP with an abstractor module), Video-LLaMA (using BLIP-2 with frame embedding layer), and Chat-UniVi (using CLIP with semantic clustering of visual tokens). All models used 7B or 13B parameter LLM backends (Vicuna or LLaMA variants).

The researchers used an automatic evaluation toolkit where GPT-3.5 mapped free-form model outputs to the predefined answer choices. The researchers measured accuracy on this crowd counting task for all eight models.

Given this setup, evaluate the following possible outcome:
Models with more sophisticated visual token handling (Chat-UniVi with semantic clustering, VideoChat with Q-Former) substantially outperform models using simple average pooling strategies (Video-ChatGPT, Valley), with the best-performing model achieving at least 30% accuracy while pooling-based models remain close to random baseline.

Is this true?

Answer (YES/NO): NO